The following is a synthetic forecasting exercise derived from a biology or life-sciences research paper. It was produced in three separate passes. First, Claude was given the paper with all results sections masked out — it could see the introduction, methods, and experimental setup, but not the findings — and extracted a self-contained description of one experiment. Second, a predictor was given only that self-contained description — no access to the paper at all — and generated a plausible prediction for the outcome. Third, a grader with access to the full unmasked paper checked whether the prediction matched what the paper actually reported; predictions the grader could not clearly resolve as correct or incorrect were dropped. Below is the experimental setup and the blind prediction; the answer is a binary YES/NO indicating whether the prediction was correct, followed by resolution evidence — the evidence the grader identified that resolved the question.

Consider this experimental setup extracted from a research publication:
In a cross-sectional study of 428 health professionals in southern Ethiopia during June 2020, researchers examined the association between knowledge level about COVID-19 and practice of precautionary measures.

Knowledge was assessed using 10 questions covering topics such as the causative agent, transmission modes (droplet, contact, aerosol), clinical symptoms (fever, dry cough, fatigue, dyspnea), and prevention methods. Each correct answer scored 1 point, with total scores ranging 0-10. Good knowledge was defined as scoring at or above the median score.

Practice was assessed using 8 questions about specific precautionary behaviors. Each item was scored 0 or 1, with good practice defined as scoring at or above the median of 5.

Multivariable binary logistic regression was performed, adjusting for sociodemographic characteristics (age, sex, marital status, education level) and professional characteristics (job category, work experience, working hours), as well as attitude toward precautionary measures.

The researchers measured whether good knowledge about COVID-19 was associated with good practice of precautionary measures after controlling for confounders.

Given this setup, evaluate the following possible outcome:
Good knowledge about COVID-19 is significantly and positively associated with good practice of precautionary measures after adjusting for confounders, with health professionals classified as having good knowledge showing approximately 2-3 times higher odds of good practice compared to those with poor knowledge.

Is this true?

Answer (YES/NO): YES